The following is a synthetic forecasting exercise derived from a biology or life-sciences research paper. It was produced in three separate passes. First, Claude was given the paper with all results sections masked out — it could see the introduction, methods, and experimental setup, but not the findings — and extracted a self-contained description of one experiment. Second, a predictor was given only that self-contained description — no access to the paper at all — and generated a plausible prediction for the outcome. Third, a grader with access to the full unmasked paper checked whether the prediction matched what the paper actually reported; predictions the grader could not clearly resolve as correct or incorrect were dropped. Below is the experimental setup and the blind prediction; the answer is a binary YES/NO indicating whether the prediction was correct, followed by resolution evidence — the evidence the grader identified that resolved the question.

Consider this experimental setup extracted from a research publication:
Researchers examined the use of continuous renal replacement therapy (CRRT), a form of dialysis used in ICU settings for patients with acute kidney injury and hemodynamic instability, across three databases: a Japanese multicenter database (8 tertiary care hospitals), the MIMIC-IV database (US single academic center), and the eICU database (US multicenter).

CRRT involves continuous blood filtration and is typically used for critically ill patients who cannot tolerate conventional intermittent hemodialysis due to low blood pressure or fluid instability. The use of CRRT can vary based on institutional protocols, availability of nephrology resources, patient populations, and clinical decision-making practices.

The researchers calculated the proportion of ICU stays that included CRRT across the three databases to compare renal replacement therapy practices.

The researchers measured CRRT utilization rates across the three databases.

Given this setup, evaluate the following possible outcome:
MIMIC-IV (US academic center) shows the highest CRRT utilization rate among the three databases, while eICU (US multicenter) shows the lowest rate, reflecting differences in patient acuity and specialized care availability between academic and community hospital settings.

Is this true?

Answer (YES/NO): YES